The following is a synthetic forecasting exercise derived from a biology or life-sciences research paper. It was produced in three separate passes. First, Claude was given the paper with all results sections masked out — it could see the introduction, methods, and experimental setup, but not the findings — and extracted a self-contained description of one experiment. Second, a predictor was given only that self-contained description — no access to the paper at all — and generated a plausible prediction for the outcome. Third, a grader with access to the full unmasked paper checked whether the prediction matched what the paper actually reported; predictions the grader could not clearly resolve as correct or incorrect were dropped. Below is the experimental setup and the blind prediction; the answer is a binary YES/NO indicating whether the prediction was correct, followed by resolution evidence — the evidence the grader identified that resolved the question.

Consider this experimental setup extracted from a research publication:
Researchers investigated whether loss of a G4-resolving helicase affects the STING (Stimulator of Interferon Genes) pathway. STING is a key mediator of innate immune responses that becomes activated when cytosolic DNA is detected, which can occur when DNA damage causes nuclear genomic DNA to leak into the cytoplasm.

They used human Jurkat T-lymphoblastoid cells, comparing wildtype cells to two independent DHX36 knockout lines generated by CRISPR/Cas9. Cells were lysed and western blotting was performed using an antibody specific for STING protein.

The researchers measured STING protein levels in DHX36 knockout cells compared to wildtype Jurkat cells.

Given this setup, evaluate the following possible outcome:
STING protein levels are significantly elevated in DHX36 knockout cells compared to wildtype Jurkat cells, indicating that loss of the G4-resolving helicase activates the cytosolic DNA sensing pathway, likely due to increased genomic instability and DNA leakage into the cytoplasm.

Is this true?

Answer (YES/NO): YES